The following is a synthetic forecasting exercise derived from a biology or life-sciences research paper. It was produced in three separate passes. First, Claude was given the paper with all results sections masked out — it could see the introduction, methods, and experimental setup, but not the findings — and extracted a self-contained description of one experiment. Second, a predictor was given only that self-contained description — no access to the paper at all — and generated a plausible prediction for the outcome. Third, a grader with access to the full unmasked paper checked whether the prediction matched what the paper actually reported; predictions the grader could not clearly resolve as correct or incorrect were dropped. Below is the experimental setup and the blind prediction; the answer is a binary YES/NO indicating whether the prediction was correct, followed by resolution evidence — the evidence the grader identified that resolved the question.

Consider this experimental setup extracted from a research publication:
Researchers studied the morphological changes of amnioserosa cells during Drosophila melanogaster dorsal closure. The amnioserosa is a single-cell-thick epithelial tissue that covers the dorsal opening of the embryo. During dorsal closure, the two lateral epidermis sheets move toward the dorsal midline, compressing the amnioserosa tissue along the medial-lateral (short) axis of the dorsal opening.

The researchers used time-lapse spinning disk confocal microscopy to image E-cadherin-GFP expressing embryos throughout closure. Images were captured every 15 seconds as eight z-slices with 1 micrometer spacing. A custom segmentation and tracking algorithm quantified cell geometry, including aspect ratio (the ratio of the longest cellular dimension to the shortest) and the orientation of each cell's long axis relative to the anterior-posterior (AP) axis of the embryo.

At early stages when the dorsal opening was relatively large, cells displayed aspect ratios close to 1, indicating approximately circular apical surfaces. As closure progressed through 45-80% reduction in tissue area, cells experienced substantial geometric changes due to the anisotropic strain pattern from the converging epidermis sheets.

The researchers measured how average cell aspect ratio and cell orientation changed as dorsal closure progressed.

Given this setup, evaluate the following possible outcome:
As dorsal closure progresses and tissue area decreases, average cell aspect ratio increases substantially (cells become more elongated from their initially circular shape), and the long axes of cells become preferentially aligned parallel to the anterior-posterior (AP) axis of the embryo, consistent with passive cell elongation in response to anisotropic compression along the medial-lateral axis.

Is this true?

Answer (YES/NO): YES